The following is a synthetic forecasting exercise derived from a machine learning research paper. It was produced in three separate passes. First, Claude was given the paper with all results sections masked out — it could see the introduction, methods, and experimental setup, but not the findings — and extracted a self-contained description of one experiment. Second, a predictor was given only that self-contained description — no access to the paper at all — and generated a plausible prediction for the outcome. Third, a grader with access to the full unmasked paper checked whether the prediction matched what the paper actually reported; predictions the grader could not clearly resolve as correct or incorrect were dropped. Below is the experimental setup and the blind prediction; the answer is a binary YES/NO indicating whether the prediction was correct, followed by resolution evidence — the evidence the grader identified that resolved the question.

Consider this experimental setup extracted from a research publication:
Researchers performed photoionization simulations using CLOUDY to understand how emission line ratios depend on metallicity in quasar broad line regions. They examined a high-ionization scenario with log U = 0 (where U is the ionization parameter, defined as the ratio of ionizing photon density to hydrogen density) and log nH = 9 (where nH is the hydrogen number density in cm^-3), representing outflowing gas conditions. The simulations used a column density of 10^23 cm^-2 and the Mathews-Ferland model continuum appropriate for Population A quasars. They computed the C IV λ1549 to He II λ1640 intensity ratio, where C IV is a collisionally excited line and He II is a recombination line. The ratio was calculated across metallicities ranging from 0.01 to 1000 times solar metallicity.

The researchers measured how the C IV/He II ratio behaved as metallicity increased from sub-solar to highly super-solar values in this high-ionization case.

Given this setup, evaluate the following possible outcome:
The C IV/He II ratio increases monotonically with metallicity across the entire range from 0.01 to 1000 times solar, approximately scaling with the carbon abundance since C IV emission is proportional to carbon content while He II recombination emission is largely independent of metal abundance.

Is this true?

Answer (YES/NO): NO